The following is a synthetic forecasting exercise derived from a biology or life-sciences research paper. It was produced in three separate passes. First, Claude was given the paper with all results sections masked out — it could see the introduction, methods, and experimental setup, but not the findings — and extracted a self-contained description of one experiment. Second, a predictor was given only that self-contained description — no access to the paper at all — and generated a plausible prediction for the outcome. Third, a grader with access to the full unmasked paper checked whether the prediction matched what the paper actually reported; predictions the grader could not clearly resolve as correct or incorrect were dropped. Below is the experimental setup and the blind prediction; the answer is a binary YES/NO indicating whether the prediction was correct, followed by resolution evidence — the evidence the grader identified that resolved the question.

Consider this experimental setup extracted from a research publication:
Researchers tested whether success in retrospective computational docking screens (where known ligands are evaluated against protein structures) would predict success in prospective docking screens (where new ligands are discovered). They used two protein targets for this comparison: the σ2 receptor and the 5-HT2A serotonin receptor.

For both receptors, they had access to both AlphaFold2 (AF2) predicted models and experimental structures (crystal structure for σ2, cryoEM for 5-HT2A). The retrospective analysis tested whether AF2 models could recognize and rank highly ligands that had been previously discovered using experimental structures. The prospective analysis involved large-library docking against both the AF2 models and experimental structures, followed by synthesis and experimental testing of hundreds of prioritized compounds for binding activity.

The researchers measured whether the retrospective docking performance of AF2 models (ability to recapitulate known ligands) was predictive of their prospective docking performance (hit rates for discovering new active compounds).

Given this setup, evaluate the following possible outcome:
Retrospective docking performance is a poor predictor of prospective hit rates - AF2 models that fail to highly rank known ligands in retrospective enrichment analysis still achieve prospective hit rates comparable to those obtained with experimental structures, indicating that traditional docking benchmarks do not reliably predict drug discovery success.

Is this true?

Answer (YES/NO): YES